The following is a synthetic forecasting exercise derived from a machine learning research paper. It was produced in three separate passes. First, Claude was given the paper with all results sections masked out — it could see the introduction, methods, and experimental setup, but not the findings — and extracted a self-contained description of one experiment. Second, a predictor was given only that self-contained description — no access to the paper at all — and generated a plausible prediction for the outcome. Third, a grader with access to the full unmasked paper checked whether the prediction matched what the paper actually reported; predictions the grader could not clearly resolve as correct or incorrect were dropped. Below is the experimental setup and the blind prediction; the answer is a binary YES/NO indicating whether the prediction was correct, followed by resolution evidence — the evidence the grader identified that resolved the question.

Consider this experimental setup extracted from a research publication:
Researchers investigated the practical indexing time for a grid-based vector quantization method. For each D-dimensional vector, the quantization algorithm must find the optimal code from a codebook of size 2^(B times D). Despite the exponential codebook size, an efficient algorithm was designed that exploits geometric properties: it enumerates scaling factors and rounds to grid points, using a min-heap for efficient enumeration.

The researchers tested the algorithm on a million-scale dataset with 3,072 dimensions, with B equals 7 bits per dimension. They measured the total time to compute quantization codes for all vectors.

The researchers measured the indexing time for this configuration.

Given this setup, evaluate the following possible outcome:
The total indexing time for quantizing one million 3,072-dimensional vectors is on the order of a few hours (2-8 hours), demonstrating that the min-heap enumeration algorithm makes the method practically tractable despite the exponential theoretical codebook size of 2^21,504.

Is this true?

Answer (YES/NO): NO